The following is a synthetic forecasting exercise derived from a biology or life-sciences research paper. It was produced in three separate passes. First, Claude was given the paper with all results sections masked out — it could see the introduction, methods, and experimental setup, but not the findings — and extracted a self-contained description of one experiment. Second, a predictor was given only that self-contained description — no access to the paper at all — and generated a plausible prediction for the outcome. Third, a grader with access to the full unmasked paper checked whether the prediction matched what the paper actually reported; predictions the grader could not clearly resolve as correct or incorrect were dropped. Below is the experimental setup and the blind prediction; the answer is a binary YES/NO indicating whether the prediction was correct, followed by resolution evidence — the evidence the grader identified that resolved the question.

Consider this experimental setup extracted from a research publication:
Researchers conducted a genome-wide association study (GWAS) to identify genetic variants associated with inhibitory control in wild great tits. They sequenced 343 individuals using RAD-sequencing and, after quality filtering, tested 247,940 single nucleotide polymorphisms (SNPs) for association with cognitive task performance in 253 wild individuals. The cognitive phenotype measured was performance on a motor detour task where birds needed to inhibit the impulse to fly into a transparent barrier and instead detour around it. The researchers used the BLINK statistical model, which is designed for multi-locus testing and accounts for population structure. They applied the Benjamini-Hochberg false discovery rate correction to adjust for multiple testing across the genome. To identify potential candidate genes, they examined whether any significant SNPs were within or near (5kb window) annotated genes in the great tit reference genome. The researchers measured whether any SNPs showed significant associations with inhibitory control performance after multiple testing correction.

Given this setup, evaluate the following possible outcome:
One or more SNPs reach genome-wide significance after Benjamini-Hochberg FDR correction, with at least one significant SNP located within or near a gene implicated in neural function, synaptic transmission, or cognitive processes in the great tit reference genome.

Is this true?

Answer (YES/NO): YES